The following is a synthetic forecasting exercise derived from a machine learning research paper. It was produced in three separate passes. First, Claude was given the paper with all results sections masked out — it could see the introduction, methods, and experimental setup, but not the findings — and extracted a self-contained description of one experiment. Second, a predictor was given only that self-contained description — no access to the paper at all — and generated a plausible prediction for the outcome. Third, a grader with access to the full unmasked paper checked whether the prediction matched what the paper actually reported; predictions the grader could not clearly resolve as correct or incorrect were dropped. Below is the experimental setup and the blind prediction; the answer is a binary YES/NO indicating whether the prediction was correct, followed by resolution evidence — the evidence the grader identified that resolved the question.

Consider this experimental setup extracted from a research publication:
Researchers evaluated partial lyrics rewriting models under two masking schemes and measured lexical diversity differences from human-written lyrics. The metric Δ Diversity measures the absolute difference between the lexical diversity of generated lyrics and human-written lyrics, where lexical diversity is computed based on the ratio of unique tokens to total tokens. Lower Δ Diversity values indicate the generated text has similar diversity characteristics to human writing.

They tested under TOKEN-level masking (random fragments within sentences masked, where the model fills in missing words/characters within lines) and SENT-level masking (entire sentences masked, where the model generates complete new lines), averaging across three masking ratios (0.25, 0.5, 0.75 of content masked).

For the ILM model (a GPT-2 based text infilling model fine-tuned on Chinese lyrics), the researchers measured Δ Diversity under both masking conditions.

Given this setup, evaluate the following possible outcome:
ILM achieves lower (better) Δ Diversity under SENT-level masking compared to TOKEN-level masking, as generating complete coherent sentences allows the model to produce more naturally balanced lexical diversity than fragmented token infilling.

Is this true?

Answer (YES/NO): YES